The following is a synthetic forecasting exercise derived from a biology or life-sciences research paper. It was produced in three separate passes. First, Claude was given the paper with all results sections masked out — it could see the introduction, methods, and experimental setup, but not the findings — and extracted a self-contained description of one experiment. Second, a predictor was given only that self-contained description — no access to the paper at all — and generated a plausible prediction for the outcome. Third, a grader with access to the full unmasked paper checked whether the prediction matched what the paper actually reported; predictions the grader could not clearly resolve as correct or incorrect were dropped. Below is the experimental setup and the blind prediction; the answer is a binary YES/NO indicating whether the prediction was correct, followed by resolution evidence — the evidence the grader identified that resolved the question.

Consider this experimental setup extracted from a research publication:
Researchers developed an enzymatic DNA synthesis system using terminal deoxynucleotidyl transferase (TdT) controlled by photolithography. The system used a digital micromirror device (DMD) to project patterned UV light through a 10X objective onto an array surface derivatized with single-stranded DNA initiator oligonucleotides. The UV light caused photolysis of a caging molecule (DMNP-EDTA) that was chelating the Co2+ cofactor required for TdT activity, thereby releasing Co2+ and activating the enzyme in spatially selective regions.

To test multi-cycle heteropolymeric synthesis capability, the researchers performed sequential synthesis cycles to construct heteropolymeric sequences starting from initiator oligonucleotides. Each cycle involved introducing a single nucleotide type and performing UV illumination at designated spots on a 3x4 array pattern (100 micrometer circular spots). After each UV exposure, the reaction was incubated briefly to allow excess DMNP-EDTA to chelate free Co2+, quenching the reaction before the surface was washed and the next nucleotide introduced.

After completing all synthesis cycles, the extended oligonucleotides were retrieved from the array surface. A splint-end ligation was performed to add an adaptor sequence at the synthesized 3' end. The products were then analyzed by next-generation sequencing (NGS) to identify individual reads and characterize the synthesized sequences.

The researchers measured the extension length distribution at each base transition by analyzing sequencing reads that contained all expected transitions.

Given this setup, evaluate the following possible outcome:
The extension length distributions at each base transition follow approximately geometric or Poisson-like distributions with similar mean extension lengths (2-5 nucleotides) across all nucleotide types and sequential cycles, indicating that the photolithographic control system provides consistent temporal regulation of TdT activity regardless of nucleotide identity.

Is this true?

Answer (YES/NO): NO